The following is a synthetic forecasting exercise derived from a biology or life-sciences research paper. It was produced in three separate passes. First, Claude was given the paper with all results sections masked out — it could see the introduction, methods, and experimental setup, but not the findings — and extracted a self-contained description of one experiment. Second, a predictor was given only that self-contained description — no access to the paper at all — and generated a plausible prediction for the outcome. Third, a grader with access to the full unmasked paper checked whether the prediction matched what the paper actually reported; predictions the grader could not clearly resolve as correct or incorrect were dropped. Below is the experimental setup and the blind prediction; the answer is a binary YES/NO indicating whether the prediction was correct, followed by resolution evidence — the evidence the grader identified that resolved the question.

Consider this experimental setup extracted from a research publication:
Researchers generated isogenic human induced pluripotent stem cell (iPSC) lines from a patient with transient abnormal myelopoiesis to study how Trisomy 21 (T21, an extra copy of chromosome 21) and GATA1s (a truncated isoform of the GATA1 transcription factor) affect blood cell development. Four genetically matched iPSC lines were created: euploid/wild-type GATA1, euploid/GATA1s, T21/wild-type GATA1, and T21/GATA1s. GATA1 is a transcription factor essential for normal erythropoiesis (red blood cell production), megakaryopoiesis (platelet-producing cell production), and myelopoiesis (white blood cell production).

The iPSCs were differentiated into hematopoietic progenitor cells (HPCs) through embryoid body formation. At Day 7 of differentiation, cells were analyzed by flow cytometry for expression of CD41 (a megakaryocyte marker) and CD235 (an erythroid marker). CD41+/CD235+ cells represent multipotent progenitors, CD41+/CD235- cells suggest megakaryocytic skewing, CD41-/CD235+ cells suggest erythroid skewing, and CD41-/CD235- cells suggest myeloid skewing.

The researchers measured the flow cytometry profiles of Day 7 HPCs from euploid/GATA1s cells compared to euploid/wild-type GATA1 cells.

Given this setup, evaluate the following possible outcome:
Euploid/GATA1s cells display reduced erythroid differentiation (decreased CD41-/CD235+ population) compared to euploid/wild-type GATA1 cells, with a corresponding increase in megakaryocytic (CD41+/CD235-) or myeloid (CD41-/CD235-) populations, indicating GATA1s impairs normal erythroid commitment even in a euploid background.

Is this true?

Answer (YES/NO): YES